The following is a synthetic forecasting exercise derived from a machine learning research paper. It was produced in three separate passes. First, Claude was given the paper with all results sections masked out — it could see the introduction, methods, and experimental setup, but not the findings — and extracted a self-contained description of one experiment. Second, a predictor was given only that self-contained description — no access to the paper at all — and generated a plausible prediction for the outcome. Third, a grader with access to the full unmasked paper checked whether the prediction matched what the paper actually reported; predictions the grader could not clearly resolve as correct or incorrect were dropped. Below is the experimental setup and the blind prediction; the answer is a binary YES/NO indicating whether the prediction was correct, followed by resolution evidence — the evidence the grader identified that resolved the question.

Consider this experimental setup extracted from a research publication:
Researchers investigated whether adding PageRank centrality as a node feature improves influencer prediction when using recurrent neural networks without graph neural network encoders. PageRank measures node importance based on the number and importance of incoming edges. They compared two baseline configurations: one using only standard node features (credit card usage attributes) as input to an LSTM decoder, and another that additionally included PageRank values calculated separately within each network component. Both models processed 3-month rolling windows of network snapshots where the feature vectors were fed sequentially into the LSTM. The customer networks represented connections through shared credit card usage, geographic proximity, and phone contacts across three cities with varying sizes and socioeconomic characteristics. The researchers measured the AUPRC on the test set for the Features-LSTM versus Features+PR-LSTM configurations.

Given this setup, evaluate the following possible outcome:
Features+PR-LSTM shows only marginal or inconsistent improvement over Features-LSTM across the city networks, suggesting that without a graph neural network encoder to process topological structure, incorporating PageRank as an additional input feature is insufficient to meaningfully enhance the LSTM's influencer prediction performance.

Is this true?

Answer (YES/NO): YES